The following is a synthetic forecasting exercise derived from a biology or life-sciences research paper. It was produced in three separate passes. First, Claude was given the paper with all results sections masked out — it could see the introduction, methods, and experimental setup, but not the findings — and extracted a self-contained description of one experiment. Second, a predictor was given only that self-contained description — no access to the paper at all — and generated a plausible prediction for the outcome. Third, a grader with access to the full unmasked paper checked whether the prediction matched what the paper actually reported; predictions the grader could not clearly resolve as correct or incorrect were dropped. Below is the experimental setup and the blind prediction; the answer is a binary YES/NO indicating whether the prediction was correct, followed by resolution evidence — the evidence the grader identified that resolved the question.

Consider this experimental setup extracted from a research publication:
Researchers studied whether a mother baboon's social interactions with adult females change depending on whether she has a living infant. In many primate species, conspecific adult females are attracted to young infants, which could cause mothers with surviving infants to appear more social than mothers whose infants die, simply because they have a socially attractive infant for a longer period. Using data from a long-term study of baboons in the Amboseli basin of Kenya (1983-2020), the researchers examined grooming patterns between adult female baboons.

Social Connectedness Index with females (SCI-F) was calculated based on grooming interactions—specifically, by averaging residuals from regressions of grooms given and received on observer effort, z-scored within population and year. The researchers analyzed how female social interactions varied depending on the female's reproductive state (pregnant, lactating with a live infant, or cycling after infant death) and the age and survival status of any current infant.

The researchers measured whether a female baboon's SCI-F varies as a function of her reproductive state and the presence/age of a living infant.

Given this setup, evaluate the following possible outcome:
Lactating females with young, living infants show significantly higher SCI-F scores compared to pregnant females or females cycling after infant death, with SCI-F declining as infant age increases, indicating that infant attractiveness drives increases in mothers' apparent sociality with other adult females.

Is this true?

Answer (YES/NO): YES